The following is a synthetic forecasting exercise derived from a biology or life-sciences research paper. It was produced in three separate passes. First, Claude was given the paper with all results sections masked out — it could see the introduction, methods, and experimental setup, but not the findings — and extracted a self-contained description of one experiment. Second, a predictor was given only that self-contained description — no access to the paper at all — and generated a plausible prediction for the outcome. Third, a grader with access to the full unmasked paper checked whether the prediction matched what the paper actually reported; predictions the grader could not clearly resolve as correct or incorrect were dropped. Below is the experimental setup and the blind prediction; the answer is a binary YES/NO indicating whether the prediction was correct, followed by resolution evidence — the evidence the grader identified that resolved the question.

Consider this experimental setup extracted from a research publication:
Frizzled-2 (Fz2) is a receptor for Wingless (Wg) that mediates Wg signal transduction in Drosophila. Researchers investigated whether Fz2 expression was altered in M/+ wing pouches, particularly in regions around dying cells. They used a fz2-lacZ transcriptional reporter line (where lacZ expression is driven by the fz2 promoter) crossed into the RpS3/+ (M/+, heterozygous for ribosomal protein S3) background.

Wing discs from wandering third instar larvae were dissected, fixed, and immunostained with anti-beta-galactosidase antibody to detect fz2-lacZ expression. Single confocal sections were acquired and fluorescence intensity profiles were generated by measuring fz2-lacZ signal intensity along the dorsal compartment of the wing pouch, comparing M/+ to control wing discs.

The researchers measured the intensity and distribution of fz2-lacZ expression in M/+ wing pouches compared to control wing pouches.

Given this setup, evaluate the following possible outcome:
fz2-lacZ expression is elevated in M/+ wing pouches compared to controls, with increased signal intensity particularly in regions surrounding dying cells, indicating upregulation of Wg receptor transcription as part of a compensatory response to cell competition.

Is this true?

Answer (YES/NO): YES